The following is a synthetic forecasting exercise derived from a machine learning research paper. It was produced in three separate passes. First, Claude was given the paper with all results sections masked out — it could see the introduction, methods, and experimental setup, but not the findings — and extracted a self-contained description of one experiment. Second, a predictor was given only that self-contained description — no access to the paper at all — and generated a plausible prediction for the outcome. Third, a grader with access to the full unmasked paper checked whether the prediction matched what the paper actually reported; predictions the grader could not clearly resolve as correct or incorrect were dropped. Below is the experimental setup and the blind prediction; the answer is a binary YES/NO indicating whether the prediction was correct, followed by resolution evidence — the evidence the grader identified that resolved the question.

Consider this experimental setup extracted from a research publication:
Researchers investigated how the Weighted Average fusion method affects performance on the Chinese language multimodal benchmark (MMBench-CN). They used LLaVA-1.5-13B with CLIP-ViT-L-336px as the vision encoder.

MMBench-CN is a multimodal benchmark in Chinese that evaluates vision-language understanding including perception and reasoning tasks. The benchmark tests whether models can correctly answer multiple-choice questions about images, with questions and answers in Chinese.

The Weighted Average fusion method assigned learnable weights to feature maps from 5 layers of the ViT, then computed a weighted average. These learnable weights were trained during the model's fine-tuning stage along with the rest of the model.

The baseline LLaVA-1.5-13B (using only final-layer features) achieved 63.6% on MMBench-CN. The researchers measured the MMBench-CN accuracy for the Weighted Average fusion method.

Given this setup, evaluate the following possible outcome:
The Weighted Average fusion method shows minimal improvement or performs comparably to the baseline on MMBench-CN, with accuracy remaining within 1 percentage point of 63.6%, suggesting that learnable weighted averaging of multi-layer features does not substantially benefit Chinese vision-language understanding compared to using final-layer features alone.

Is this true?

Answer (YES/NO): NO